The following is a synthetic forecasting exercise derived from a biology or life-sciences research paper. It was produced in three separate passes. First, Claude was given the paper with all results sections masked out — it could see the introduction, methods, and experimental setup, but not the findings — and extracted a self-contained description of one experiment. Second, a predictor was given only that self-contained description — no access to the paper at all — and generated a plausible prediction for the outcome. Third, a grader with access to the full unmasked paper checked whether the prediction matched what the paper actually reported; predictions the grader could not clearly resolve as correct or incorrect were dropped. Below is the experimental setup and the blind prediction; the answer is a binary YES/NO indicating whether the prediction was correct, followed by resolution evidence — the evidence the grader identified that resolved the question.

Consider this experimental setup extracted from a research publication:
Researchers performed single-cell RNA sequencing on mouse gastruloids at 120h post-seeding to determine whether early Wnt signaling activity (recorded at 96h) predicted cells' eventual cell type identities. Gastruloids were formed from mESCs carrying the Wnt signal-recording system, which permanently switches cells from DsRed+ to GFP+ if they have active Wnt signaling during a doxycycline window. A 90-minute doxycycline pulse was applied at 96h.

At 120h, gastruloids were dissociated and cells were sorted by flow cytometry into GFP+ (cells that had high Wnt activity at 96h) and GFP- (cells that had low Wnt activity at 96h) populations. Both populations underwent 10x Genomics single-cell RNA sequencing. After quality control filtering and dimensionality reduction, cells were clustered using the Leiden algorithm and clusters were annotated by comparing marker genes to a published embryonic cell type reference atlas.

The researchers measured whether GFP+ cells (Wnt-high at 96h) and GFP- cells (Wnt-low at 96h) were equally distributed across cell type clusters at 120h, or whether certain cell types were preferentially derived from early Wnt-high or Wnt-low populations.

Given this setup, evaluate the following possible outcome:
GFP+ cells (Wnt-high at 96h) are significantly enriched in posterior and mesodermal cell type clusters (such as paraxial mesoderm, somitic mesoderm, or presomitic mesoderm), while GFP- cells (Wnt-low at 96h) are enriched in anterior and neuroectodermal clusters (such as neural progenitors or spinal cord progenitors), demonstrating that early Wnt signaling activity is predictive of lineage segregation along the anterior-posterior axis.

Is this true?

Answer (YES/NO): NO